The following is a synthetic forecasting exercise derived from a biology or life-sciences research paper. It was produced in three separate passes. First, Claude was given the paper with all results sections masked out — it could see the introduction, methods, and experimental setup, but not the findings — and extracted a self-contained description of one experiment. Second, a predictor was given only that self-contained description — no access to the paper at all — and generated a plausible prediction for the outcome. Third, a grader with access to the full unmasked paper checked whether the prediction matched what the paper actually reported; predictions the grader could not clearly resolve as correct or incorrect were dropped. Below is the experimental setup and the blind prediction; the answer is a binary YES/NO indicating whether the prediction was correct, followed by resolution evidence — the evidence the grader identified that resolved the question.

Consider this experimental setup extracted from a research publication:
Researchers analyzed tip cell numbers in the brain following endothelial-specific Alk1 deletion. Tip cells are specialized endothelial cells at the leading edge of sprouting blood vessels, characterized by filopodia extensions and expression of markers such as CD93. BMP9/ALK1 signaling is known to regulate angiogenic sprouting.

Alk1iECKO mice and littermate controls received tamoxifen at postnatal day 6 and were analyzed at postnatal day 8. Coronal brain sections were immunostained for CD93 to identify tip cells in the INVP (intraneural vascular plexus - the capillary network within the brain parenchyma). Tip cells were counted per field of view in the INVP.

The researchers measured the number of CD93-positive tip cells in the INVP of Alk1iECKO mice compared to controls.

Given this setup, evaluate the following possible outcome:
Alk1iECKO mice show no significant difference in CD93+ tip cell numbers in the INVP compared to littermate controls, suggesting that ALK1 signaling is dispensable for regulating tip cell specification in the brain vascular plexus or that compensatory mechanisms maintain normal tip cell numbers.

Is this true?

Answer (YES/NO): NO